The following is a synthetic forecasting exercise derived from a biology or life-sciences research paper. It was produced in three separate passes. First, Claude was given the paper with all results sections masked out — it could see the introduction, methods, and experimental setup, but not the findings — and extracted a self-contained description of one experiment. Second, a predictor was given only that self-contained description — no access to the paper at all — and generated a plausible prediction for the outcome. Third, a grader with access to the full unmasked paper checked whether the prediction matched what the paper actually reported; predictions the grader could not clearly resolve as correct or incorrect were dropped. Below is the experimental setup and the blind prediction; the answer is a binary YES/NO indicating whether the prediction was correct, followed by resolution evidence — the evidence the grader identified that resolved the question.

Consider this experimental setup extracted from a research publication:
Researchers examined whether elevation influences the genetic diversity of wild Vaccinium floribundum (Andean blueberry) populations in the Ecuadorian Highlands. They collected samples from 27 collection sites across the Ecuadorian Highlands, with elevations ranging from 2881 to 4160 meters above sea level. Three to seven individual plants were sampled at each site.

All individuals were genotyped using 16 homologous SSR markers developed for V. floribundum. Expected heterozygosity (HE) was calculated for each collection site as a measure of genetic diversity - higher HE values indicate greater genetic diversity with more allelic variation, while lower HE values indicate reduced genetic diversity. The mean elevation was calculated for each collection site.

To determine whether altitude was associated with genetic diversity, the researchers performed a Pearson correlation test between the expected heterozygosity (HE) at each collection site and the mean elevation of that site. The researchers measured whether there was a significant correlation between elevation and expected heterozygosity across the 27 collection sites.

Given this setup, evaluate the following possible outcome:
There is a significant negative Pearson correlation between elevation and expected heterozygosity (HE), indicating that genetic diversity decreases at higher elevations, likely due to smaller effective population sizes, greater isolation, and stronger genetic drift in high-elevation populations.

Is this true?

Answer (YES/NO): YES